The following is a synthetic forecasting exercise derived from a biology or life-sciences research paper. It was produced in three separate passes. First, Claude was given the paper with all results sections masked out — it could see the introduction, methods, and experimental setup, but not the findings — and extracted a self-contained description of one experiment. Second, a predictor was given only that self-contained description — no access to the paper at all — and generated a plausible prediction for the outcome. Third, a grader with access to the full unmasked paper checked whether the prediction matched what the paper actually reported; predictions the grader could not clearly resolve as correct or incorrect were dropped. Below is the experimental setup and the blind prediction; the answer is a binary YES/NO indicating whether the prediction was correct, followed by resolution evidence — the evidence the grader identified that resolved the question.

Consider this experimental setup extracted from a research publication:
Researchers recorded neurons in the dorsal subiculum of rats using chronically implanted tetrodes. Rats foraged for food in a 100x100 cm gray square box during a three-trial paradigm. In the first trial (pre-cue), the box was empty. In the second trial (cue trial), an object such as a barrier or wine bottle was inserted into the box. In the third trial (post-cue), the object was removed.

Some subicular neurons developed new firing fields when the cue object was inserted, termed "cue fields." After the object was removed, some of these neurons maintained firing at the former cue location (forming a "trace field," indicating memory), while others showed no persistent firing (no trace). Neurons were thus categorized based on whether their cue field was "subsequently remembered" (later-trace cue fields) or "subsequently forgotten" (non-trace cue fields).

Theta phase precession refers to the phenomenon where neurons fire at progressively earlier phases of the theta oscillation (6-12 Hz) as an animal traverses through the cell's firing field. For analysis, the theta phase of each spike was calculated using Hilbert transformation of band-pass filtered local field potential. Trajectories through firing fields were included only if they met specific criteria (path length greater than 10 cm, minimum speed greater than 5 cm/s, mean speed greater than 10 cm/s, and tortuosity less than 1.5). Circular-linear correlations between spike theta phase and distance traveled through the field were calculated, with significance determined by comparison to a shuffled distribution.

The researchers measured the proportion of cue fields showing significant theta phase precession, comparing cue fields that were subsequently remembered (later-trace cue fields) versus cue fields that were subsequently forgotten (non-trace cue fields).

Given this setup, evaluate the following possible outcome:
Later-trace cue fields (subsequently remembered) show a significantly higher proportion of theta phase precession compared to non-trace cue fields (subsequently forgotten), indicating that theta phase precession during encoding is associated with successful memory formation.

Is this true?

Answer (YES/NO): YES